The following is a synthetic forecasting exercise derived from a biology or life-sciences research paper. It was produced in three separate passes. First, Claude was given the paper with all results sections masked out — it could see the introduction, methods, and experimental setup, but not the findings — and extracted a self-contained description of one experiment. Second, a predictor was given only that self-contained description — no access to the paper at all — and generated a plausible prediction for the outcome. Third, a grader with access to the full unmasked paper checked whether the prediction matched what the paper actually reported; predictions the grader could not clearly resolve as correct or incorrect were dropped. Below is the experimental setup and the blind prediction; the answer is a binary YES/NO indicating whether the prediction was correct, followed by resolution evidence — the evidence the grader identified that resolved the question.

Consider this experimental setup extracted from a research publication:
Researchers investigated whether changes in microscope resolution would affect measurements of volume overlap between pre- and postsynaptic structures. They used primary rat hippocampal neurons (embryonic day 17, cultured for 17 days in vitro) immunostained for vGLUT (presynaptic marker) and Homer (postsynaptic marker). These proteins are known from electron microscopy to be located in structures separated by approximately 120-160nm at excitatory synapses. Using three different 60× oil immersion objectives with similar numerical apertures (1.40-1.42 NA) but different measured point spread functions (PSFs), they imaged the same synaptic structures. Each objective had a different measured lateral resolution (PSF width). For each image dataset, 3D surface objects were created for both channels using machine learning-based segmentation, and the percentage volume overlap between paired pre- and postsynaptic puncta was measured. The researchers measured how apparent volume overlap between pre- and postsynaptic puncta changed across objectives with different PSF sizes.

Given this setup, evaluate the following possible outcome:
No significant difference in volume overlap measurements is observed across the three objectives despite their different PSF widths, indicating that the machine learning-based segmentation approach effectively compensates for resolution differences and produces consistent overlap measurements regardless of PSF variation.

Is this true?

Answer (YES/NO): NO